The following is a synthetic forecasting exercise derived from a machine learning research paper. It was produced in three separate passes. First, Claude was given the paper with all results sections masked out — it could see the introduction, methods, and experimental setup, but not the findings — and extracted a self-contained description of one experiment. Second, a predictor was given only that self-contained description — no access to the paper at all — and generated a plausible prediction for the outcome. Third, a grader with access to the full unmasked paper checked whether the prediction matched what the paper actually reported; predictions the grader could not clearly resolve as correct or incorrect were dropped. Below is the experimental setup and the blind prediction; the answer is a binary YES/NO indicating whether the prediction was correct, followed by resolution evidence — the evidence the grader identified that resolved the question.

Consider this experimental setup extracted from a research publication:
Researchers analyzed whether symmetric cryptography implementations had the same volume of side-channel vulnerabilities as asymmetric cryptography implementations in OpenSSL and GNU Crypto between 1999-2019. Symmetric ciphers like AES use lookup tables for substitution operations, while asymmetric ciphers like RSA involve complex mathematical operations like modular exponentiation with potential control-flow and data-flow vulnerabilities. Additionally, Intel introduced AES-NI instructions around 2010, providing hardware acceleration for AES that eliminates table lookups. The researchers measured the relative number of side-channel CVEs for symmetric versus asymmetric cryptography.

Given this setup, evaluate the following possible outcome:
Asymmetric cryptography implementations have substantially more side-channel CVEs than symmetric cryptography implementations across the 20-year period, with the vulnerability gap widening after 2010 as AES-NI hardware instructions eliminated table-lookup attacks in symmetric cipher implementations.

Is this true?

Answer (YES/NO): YES